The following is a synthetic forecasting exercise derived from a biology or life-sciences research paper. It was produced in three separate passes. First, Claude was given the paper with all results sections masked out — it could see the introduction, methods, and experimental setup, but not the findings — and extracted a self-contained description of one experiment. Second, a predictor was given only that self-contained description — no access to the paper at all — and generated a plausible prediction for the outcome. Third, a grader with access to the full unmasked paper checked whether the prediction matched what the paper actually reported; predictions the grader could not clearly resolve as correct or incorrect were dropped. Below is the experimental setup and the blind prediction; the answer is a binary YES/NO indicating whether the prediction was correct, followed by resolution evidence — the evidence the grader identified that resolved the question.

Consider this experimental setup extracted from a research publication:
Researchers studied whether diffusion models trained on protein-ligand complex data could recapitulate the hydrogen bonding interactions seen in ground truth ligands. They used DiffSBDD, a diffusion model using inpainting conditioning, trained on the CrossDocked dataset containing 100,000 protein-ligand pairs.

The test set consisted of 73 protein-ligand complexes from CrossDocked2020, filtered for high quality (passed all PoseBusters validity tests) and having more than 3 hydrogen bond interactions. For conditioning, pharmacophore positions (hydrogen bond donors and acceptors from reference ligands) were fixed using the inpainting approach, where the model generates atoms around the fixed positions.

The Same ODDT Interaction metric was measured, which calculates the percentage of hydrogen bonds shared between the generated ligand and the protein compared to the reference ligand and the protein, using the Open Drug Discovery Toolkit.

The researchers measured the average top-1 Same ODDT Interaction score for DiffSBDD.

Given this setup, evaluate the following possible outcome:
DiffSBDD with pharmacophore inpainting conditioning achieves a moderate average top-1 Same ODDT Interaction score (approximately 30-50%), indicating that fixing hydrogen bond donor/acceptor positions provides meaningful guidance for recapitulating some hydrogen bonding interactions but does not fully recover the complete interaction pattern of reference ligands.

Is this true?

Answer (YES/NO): NO